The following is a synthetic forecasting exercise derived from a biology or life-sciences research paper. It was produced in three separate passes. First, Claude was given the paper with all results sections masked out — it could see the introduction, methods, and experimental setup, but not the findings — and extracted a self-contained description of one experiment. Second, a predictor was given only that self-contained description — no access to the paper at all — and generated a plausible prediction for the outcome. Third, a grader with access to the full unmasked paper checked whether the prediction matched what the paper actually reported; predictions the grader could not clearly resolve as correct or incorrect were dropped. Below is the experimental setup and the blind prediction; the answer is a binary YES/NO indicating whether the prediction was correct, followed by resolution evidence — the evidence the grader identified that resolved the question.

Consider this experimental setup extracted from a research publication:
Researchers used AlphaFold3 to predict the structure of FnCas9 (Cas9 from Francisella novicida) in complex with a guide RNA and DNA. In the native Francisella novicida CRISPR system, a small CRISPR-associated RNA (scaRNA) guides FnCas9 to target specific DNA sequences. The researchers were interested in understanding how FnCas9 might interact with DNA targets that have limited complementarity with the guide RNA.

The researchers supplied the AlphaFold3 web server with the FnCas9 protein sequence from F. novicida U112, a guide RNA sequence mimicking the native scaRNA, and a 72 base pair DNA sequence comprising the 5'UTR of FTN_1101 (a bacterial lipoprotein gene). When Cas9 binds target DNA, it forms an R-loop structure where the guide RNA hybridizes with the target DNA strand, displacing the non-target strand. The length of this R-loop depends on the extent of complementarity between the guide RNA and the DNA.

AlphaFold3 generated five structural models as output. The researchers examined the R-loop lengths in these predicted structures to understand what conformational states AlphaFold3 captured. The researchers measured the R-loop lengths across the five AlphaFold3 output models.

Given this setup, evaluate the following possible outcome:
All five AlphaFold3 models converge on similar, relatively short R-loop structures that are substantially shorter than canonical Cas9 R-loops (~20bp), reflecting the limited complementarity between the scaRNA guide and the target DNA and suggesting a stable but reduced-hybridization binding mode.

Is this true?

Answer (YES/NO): NO